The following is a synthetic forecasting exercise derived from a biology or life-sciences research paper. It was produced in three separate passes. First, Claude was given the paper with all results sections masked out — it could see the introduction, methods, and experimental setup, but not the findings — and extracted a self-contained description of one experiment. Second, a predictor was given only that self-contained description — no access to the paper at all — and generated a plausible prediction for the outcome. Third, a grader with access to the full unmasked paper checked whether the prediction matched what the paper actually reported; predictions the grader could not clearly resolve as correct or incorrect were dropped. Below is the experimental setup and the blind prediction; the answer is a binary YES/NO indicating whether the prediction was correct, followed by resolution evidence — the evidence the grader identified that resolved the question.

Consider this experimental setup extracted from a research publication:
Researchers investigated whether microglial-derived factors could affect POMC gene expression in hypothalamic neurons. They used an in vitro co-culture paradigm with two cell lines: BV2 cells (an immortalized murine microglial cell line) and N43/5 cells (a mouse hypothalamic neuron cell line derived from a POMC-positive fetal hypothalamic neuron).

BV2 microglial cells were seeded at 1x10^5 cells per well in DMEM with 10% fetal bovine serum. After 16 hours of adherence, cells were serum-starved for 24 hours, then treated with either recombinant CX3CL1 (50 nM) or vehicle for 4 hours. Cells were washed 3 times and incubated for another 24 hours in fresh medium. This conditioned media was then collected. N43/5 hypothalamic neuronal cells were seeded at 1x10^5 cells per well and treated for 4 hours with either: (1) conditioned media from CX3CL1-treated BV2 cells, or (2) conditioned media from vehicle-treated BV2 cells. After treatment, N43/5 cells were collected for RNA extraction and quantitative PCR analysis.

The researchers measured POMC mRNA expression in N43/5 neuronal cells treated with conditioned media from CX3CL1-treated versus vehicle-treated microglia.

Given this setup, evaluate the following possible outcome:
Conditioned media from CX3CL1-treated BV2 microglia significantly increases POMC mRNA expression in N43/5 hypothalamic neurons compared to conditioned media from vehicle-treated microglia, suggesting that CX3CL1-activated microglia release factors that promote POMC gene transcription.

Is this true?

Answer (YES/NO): YES